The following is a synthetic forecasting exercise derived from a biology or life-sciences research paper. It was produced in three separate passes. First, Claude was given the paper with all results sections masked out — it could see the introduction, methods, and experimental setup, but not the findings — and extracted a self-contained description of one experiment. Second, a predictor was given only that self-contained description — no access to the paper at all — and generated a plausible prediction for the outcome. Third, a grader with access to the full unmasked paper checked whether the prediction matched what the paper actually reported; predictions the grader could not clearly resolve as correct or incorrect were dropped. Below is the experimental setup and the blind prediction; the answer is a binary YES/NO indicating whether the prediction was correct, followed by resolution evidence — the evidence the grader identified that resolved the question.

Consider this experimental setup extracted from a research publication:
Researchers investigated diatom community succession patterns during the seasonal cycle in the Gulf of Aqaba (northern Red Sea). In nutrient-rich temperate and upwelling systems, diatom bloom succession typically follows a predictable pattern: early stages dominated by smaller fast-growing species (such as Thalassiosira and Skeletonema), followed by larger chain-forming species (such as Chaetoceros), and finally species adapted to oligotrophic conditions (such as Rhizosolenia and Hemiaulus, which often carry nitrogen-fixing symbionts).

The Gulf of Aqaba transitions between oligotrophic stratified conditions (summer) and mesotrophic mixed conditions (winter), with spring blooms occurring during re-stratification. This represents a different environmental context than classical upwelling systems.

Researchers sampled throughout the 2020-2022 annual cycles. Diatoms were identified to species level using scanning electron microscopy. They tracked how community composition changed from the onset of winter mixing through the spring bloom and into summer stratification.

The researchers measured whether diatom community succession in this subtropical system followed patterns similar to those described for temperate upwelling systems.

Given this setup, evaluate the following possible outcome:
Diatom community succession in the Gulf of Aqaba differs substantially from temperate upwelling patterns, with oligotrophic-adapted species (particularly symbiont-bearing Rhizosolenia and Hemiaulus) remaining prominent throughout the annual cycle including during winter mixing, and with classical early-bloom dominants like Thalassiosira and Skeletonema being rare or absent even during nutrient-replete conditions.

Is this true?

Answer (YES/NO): NO